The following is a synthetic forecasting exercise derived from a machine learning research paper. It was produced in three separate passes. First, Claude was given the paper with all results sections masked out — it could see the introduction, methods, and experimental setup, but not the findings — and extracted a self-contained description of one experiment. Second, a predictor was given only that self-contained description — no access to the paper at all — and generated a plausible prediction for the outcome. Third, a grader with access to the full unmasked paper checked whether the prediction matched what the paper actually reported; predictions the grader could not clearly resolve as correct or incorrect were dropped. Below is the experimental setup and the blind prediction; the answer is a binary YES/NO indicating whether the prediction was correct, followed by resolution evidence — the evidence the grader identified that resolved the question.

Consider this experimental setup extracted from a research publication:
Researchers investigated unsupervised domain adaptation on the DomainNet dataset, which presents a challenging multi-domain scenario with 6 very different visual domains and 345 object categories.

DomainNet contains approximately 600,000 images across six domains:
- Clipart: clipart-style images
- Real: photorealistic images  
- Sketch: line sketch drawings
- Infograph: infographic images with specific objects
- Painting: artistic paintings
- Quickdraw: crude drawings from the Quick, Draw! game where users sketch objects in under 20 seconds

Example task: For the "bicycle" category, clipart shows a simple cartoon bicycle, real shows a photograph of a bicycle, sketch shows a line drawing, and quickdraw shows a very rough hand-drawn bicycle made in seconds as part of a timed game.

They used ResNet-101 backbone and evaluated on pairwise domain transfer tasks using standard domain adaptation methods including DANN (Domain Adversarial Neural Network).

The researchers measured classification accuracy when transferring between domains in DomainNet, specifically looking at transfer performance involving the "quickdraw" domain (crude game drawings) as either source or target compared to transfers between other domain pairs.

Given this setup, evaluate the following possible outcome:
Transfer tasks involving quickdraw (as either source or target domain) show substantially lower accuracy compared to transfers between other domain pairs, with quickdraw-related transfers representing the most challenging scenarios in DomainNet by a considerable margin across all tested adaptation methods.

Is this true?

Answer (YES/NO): NO